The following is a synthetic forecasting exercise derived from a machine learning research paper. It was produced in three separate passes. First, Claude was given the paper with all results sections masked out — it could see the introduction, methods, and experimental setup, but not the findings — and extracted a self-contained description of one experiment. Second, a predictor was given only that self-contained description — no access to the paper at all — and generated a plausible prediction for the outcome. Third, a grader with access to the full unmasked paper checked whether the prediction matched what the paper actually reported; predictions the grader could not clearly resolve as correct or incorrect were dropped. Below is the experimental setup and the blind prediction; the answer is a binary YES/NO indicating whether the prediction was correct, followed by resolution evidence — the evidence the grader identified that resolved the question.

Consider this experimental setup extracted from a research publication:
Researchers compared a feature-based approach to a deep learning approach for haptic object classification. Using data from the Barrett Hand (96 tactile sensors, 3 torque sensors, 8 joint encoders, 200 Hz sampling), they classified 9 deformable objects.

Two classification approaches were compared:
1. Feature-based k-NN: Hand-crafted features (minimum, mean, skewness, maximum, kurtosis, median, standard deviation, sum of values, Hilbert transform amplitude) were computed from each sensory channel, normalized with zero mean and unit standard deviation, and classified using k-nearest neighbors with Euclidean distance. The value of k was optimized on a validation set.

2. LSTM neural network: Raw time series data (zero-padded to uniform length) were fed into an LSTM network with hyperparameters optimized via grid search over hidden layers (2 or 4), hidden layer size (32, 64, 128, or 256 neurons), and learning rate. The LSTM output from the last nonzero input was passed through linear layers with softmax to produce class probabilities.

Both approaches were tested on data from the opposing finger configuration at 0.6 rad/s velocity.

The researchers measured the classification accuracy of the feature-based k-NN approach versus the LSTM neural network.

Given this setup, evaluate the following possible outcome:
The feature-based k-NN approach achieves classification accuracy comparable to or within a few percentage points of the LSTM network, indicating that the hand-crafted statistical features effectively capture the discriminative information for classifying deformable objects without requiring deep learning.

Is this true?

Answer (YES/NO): YES